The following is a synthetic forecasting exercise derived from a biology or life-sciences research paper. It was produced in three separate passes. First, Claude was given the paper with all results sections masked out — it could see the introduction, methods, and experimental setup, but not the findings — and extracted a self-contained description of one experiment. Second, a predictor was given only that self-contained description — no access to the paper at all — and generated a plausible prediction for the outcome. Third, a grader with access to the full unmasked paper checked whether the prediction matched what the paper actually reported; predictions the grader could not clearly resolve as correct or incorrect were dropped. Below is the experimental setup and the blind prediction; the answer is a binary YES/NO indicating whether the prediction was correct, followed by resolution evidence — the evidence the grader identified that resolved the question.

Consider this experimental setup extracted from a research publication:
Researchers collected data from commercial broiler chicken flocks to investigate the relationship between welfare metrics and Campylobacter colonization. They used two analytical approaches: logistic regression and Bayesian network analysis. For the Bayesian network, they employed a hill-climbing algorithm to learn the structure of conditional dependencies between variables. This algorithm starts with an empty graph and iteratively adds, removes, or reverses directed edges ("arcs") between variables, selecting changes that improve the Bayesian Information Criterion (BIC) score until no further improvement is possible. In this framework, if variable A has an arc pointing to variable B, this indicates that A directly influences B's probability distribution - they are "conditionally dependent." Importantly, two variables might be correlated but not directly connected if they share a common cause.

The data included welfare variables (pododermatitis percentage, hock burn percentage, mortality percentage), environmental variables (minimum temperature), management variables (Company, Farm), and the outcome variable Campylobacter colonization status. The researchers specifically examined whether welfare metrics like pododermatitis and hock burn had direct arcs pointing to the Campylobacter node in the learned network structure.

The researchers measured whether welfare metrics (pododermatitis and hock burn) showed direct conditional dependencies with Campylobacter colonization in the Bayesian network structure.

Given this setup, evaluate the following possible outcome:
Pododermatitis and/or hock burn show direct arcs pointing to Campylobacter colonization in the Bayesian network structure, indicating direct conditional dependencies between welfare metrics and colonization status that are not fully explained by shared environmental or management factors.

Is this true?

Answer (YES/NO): NO